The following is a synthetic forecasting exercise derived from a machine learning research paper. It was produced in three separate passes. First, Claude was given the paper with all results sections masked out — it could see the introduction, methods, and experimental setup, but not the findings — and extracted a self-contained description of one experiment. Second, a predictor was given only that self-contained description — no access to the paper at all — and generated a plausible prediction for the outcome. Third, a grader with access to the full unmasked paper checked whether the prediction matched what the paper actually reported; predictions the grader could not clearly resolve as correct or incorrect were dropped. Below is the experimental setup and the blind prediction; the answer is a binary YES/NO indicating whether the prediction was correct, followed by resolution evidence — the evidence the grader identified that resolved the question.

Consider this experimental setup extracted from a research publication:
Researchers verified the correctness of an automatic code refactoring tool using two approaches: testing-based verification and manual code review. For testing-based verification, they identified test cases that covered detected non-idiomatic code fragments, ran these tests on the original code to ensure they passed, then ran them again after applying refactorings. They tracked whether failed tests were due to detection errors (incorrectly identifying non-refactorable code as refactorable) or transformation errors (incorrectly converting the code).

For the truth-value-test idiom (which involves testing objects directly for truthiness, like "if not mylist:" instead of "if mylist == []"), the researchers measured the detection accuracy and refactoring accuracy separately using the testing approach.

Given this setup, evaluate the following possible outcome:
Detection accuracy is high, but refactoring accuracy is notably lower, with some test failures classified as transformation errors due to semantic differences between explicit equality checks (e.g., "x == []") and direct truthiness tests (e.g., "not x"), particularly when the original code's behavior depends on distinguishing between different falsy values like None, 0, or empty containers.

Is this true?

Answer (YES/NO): NO